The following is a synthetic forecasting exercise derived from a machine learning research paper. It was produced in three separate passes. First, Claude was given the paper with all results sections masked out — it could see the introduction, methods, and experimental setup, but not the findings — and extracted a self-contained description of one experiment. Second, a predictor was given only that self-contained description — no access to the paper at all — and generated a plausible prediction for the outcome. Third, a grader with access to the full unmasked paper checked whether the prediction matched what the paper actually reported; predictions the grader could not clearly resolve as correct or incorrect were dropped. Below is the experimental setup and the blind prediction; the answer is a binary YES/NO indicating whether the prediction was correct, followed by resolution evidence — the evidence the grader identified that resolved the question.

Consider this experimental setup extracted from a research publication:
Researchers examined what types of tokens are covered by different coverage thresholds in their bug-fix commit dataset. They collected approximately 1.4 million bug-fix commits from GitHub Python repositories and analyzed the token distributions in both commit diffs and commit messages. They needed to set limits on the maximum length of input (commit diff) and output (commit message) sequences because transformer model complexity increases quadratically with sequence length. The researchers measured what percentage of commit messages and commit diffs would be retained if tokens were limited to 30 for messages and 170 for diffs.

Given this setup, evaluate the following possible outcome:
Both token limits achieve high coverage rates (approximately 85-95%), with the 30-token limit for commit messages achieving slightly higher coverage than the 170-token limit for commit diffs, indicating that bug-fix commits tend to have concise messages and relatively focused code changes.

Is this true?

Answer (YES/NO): NO